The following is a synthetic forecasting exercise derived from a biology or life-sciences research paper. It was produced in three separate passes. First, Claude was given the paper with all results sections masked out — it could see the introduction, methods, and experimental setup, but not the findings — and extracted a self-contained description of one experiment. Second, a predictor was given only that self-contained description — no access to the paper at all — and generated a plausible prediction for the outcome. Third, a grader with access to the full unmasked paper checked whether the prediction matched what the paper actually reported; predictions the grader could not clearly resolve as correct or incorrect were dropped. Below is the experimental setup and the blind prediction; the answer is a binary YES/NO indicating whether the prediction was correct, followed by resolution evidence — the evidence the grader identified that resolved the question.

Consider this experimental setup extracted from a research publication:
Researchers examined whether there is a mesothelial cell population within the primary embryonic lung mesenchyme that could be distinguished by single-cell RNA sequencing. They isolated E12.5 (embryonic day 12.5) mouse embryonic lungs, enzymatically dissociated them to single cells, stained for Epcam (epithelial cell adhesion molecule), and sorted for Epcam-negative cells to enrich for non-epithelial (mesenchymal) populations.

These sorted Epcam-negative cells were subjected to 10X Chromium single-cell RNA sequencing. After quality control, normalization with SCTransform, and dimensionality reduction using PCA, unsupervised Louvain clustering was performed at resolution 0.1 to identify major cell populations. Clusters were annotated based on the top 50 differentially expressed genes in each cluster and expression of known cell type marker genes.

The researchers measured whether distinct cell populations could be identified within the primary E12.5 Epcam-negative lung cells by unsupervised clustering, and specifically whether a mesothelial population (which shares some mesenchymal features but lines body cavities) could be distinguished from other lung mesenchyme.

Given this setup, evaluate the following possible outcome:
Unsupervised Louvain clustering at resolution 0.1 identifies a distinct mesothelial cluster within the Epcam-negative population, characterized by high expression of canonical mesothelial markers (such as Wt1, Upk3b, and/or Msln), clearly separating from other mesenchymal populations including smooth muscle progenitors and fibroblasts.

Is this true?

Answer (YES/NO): NO